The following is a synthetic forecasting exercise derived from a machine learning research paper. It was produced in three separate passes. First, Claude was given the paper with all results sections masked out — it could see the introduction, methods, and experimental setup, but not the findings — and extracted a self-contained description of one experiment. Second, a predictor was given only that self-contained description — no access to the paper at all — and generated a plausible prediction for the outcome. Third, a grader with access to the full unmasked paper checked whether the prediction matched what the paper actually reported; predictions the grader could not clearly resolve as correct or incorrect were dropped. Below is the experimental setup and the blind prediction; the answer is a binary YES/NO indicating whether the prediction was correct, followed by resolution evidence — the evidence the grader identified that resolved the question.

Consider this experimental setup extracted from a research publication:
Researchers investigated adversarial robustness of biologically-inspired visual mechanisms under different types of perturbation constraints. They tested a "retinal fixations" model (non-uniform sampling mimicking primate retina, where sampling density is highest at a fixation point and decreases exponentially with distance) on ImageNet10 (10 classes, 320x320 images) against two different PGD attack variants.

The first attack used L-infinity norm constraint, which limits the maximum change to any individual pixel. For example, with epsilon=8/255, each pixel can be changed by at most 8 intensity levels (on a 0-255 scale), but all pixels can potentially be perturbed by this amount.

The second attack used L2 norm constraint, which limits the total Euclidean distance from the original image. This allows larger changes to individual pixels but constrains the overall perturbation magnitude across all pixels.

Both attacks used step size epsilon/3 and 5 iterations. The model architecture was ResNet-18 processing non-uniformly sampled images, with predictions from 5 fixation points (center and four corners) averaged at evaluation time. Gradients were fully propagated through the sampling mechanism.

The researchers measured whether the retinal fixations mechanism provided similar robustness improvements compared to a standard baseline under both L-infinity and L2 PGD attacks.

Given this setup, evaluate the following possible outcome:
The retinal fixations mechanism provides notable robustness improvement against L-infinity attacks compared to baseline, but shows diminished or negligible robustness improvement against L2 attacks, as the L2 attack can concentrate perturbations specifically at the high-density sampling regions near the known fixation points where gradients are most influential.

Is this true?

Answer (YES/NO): YES